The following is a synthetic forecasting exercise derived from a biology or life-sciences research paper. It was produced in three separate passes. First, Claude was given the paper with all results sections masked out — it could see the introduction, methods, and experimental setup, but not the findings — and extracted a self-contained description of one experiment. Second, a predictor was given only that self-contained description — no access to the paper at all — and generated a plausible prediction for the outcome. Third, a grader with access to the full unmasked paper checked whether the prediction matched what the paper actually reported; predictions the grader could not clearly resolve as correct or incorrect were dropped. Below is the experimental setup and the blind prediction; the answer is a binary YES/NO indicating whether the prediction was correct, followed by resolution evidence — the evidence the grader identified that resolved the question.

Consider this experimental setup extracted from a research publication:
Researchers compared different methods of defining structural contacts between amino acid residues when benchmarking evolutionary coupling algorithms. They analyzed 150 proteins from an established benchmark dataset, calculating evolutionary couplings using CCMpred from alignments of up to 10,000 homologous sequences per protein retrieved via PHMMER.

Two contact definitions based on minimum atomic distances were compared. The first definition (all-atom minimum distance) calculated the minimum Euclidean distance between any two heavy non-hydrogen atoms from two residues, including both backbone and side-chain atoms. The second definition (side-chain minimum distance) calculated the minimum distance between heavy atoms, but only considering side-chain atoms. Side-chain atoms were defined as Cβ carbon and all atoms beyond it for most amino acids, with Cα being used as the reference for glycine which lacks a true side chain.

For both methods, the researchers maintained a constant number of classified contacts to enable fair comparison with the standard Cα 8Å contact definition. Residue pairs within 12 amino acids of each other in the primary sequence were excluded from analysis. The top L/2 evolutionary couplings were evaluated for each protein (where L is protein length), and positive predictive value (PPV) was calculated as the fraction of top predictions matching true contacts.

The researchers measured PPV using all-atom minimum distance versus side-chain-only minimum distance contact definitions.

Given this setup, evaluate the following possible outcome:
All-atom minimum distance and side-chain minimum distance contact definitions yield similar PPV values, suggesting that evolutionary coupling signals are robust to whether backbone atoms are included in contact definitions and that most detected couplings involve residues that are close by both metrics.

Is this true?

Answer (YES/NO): NO